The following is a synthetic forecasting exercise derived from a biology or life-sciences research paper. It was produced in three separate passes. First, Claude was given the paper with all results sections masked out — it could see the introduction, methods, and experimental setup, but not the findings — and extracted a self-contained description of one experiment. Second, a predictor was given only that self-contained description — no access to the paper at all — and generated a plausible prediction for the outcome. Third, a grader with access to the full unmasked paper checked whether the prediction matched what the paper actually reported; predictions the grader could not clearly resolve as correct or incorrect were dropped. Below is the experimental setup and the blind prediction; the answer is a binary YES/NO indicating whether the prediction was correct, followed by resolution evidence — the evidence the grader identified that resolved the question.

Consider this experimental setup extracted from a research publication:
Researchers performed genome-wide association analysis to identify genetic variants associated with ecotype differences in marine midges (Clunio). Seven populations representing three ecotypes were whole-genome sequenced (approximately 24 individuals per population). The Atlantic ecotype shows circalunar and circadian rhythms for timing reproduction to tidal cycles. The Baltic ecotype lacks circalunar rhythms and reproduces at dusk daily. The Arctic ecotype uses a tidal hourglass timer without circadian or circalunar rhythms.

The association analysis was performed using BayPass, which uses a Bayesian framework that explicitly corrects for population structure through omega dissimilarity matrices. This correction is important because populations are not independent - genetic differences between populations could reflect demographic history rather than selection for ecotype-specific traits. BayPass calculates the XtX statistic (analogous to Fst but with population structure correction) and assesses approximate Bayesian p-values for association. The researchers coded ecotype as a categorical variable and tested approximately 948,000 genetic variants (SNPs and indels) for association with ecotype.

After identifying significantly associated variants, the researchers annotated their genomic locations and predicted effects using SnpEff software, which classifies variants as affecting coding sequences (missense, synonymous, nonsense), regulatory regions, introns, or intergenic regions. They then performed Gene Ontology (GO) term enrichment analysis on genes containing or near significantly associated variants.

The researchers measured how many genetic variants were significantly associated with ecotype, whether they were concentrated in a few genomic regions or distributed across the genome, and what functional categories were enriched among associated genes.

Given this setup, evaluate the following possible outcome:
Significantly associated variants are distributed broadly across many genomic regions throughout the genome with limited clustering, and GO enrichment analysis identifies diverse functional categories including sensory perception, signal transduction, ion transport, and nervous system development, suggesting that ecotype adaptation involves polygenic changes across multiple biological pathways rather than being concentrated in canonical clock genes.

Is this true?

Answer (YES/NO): NO